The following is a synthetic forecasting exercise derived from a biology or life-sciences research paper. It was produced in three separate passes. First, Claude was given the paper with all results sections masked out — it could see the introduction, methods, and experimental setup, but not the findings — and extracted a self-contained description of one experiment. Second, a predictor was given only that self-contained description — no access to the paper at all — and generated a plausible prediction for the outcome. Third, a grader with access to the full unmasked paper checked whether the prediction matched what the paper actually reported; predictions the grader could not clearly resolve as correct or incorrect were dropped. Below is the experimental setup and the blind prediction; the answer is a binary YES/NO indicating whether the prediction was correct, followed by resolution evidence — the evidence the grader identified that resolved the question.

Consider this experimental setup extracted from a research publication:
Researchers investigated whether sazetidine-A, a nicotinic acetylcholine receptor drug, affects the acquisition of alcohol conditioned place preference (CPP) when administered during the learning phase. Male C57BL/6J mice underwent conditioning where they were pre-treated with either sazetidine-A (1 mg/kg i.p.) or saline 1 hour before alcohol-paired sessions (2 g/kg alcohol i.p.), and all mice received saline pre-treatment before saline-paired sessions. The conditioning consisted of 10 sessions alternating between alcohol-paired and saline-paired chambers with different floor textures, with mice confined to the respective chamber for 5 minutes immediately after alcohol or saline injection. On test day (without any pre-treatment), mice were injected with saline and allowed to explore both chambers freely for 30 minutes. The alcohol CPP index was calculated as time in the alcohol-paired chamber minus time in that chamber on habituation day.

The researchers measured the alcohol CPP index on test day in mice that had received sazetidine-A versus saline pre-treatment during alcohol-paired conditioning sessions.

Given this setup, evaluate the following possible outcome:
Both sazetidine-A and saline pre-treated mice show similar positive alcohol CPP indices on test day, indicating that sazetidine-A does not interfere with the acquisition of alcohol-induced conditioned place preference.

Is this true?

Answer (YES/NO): YES